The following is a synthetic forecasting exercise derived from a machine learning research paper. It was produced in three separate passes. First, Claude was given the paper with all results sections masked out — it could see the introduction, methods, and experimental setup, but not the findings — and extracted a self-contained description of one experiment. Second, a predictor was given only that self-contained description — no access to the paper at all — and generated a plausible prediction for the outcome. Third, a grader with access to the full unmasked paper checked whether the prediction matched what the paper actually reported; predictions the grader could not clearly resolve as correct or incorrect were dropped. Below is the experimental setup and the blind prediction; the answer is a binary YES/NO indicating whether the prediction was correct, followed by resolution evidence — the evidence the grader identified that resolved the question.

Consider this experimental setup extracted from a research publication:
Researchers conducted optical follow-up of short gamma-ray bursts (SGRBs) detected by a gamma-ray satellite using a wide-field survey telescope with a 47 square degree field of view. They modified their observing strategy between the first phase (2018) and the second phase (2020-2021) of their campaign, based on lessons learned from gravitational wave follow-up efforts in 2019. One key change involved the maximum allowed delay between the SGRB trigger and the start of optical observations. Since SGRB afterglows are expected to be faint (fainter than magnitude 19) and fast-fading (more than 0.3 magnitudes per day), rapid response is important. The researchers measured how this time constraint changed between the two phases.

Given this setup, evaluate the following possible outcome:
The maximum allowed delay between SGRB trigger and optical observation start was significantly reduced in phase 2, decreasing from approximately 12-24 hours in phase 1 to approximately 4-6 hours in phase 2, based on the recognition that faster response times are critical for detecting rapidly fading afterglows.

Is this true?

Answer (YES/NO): NO